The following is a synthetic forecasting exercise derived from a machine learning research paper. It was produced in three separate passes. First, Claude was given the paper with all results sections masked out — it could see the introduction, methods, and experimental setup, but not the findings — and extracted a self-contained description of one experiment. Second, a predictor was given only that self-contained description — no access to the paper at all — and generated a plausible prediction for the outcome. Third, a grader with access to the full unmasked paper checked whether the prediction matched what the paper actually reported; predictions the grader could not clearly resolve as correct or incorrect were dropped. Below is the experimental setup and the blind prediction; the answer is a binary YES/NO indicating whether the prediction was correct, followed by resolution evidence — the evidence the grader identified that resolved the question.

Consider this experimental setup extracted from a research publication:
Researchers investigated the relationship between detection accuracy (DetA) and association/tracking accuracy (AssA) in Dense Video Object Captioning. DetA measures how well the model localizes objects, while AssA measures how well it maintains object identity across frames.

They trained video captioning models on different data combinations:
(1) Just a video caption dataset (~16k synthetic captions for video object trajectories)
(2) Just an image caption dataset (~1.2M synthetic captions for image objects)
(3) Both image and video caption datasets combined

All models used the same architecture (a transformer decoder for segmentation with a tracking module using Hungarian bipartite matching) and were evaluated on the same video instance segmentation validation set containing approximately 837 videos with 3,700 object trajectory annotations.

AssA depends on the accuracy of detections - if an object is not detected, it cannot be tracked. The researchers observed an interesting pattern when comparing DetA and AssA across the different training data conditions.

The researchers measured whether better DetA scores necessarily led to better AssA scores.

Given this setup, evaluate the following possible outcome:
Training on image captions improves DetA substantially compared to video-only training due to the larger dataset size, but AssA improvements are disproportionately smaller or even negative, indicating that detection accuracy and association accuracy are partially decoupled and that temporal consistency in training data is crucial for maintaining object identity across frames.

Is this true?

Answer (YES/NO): NO